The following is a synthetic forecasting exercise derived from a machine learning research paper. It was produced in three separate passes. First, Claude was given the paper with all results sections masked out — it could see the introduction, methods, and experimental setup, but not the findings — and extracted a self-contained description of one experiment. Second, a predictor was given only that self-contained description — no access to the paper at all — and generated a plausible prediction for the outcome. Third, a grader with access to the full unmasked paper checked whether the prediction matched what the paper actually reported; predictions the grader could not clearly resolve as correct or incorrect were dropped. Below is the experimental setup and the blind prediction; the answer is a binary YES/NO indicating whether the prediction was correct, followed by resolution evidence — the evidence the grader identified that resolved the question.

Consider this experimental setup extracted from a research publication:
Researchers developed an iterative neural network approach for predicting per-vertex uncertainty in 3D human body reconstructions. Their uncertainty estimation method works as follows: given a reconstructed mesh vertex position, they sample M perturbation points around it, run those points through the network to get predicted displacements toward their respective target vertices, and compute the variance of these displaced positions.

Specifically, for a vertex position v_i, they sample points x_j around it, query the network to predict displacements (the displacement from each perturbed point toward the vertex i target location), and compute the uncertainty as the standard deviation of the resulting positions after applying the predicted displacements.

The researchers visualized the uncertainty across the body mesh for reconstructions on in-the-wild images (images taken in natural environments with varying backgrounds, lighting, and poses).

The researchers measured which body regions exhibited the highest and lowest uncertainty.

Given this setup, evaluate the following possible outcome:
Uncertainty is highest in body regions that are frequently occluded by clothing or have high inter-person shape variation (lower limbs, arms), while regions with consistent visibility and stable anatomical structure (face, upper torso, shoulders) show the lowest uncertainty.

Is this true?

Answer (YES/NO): NO